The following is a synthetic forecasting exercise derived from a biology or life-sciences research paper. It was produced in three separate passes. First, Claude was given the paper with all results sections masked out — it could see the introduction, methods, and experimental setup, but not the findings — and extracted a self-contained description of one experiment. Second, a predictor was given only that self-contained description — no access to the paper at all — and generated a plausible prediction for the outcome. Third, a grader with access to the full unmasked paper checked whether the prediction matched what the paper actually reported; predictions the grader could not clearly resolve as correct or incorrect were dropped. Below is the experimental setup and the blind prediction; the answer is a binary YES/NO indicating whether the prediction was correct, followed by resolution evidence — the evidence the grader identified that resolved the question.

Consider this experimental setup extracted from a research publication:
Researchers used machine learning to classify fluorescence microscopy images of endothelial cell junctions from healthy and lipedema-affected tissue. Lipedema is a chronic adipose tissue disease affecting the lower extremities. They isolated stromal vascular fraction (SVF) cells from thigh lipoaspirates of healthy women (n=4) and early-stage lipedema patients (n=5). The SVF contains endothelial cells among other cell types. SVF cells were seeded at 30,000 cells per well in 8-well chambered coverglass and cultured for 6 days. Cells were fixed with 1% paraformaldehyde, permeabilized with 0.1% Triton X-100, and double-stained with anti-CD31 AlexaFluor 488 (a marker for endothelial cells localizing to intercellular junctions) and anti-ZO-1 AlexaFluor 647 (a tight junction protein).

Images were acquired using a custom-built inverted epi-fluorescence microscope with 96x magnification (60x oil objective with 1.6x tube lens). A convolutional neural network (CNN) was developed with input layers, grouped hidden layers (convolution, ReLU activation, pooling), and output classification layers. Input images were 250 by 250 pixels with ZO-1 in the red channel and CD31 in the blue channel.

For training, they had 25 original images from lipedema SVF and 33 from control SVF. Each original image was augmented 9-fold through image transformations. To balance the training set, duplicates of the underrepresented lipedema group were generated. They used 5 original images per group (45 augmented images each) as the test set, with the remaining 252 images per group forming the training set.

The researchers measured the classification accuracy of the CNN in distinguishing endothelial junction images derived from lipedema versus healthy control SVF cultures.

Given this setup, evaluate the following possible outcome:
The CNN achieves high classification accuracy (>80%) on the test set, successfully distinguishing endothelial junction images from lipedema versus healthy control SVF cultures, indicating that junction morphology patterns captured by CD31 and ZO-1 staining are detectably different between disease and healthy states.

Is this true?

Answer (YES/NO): YES